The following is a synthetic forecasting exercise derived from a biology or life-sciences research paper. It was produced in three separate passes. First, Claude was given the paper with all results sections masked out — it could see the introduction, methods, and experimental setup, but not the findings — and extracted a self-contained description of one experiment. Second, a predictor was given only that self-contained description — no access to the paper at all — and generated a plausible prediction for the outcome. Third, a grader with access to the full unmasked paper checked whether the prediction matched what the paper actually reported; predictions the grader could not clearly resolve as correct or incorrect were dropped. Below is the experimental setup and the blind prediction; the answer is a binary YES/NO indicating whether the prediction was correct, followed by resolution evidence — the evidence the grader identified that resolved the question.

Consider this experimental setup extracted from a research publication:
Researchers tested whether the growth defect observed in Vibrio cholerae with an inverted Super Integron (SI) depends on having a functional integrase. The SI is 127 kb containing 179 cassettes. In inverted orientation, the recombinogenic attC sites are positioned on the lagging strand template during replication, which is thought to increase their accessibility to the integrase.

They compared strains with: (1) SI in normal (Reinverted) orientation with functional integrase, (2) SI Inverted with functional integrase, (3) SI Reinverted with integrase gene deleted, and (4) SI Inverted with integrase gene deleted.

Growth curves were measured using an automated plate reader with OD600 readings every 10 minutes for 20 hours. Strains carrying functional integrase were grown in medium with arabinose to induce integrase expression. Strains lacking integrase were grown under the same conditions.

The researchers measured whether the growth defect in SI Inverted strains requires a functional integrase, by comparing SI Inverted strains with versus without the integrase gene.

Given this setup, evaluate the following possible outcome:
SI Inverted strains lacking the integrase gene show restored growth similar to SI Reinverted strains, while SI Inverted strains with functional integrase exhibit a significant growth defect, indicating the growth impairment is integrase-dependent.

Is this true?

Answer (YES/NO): YES